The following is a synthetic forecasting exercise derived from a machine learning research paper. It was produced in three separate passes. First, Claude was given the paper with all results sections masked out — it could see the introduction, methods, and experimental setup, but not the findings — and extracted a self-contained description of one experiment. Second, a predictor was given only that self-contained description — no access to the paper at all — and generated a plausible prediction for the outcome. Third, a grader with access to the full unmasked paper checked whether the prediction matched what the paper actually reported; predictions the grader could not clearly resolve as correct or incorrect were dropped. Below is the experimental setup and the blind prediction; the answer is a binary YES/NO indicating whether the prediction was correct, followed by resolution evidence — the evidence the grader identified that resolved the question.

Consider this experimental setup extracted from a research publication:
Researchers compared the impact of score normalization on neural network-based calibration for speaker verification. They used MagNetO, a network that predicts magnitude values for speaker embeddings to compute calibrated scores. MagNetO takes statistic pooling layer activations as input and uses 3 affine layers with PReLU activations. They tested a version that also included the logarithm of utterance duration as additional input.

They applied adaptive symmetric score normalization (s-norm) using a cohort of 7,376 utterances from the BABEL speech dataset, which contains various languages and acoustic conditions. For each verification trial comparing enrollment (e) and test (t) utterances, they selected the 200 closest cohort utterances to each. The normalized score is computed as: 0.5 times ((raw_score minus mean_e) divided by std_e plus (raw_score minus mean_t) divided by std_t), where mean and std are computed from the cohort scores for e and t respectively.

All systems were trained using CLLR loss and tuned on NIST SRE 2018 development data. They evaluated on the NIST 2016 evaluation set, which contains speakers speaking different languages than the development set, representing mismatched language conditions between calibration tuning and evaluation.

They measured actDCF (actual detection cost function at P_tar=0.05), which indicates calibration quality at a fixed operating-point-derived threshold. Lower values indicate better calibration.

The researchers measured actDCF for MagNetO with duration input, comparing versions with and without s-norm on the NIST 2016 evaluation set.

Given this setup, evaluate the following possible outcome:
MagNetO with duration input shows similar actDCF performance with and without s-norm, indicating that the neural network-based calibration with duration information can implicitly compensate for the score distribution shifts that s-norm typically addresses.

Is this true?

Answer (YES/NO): NO